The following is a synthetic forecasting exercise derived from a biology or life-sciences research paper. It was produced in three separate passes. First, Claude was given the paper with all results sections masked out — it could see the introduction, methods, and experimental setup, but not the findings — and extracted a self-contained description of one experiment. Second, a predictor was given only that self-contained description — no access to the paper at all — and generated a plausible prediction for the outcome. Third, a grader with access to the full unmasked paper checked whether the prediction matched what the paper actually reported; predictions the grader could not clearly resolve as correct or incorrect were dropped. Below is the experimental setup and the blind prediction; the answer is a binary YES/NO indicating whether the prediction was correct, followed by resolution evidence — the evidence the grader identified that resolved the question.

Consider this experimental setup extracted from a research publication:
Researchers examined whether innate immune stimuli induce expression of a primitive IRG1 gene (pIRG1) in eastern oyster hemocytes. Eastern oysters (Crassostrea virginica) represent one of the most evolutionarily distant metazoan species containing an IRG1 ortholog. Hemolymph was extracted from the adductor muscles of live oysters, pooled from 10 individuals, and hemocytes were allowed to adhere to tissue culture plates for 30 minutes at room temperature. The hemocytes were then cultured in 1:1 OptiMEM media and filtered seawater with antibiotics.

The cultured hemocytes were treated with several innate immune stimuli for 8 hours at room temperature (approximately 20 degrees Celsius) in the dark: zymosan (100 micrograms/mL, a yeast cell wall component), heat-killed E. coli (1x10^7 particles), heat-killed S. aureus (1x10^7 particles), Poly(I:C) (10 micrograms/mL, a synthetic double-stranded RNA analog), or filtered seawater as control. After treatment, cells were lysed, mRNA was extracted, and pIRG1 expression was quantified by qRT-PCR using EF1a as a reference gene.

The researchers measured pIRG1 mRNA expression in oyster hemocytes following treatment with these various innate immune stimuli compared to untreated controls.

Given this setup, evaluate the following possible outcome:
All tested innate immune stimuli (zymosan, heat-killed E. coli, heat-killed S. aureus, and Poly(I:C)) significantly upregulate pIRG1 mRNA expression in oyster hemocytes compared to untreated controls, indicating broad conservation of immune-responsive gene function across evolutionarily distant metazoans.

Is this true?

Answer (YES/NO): NO